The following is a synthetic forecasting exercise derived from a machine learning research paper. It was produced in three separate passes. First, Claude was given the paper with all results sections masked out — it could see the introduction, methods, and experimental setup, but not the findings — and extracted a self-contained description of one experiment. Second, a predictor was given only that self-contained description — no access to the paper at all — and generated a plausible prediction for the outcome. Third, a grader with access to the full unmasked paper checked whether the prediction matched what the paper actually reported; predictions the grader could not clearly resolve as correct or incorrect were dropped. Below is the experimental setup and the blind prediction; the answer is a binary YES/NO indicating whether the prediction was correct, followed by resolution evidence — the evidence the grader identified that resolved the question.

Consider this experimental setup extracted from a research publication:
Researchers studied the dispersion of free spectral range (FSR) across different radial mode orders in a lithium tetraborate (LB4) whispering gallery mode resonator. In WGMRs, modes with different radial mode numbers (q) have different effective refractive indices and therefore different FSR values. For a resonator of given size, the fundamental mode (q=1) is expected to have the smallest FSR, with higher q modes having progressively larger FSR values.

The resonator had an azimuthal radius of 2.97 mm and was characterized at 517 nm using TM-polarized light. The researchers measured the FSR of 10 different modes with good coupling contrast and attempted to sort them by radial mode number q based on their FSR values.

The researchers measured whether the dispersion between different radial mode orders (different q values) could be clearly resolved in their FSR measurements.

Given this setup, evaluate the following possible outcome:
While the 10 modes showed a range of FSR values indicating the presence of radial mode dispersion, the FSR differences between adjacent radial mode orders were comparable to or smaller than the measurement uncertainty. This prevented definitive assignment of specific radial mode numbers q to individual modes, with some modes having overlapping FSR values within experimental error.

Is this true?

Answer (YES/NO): NO